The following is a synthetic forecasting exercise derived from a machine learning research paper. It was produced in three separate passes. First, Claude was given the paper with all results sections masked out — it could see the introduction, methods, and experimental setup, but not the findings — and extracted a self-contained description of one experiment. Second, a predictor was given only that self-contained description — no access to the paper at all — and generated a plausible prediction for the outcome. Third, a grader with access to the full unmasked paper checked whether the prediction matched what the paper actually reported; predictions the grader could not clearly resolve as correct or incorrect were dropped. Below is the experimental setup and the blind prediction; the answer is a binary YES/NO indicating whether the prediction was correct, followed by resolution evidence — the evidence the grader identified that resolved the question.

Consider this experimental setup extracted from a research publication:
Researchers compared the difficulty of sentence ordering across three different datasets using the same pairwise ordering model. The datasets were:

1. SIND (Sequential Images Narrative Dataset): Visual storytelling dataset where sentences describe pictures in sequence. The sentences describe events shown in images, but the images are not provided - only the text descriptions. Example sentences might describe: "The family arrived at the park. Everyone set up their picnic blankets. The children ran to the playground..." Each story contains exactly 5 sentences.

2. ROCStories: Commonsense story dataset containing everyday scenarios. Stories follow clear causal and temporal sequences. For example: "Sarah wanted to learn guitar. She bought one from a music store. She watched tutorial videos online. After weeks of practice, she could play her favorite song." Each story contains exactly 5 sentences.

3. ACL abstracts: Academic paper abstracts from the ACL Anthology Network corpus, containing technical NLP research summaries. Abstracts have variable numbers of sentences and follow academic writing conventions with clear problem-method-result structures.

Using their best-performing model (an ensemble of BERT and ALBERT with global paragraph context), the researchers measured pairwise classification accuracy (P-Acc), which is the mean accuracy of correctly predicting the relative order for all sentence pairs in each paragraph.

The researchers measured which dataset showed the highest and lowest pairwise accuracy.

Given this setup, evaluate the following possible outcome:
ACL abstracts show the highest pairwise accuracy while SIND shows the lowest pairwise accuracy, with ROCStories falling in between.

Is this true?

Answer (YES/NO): NO